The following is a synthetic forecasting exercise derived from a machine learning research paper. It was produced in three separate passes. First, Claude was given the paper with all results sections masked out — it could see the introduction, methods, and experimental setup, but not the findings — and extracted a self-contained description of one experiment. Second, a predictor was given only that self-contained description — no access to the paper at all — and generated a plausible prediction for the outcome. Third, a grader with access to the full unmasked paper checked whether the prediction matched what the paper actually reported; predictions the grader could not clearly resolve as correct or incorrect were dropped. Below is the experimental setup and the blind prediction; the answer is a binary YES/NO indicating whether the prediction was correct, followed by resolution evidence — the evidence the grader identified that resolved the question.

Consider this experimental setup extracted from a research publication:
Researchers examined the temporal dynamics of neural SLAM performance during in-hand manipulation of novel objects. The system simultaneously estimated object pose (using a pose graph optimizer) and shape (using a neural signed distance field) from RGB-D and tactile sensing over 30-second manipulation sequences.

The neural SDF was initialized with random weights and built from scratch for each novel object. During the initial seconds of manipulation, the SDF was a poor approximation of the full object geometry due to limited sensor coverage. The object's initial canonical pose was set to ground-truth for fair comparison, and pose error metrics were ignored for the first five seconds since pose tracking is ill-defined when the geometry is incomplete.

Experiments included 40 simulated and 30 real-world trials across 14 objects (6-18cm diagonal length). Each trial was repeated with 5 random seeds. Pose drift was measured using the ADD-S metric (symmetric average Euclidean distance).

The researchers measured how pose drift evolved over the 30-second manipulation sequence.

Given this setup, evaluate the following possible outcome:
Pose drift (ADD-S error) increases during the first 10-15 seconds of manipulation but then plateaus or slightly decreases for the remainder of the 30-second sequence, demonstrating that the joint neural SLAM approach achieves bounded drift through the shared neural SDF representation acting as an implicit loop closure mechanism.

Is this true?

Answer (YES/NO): NO